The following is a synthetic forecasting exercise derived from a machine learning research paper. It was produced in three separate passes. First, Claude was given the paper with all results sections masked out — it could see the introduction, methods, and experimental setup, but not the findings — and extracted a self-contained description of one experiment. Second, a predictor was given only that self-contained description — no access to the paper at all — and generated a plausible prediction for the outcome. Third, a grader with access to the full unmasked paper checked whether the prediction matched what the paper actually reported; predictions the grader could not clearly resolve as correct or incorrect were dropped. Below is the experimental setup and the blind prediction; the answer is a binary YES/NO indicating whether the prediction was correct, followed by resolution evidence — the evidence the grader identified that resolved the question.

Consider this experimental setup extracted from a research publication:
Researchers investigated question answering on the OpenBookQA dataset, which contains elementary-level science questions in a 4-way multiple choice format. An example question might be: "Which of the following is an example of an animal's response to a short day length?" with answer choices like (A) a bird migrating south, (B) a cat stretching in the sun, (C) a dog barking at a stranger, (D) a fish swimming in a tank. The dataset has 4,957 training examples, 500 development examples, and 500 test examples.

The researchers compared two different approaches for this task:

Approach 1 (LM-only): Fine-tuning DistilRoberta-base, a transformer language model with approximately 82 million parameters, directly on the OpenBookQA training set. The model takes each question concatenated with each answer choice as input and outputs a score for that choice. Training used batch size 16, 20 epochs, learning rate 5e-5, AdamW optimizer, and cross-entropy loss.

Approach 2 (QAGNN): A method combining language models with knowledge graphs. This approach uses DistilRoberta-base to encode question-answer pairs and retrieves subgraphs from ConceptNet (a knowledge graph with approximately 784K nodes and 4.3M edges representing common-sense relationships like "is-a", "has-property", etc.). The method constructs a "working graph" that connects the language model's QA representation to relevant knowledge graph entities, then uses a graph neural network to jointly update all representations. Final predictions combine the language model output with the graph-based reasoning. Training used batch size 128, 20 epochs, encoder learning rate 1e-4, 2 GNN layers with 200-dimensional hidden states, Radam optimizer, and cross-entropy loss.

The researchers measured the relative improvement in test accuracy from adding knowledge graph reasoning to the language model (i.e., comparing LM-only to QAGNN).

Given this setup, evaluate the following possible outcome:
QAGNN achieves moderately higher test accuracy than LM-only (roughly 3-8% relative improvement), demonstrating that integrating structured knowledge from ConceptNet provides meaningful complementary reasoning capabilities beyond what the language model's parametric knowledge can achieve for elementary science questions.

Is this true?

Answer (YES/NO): NO